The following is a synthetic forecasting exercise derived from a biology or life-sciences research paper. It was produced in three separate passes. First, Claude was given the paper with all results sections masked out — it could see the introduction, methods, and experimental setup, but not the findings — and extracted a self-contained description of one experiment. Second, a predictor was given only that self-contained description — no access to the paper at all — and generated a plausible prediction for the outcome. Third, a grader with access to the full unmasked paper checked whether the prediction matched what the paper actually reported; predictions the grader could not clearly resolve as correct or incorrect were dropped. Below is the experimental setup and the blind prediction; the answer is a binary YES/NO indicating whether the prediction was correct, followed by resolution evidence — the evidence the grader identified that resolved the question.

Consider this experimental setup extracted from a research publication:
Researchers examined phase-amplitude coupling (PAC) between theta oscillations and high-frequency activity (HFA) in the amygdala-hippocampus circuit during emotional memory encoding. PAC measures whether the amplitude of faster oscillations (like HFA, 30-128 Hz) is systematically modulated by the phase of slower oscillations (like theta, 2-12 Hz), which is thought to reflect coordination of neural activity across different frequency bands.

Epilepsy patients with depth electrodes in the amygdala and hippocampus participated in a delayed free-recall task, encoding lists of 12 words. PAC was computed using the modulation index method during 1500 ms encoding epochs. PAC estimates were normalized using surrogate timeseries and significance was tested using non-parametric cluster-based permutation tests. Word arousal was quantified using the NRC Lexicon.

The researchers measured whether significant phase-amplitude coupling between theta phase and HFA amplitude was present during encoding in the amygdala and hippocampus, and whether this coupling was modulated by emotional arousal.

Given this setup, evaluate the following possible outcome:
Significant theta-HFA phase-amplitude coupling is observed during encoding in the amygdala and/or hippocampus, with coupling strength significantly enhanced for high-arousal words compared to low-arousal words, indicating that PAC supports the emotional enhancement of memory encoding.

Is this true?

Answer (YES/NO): NO